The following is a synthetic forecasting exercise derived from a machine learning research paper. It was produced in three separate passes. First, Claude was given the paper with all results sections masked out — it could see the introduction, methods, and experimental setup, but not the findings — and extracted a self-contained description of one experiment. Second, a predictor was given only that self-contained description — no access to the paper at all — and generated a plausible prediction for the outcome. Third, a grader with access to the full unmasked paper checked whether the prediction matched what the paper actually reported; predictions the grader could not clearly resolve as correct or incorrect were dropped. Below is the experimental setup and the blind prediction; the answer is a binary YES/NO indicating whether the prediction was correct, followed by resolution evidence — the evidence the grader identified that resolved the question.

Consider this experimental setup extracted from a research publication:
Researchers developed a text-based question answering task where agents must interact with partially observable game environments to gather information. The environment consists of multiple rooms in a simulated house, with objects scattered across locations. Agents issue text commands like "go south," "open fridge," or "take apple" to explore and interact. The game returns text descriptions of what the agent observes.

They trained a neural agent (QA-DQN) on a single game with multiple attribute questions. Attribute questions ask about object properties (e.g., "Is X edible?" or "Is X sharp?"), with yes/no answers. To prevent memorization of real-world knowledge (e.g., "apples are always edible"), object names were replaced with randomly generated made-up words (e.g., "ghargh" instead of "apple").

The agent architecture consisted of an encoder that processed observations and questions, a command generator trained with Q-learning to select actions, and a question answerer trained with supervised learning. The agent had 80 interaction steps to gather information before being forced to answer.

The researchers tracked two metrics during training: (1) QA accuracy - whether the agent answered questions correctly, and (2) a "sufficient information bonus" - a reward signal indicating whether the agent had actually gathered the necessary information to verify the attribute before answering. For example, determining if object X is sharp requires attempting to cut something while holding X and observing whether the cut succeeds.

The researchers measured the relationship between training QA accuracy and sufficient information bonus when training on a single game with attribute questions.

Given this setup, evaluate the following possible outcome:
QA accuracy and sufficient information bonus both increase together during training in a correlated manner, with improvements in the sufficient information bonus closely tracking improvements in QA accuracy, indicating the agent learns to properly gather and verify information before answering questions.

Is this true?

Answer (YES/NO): NO